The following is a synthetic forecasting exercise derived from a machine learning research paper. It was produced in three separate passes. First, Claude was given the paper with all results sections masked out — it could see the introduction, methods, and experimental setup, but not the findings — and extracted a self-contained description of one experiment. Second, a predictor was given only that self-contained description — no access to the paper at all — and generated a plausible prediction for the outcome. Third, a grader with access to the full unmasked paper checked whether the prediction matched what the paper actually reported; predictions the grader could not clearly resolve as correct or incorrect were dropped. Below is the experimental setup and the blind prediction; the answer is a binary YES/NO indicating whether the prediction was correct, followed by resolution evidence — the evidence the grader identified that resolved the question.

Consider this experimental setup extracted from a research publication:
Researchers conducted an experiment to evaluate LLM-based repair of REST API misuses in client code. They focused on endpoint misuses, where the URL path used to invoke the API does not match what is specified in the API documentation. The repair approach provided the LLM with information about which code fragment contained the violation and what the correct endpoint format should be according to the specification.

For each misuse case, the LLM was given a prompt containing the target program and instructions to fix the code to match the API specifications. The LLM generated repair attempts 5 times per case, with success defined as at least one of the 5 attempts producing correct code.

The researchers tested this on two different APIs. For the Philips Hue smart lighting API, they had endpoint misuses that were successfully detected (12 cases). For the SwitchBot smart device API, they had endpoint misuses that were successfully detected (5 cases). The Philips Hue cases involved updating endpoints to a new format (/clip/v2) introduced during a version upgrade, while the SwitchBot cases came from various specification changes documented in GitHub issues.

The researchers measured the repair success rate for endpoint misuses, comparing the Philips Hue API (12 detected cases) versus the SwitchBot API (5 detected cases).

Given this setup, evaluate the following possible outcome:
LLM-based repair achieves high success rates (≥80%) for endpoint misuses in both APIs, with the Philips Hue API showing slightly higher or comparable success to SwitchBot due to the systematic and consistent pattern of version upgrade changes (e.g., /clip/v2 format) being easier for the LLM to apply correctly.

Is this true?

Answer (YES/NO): NO